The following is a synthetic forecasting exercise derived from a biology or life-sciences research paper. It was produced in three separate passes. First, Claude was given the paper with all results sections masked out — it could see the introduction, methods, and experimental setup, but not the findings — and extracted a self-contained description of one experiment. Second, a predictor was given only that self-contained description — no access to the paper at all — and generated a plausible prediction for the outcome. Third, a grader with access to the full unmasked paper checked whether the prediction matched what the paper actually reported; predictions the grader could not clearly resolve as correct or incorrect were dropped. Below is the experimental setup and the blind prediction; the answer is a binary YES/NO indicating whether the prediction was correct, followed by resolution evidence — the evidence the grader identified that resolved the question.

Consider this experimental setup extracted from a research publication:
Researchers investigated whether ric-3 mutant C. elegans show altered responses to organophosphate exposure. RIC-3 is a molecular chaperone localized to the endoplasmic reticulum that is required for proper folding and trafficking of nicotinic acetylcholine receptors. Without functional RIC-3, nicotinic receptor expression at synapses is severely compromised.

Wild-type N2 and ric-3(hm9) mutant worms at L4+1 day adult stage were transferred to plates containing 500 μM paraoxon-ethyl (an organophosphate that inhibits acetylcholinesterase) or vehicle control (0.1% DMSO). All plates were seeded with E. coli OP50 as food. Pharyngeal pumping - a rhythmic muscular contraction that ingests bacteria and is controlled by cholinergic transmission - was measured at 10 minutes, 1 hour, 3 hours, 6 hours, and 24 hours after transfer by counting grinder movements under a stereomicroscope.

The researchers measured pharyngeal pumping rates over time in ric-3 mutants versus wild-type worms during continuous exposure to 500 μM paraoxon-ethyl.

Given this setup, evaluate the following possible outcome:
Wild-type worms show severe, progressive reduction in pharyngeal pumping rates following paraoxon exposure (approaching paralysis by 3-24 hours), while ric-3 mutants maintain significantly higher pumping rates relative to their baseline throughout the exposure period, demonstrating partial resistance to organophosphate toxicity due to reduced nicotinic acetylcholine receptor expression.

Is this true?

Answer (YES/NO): NO